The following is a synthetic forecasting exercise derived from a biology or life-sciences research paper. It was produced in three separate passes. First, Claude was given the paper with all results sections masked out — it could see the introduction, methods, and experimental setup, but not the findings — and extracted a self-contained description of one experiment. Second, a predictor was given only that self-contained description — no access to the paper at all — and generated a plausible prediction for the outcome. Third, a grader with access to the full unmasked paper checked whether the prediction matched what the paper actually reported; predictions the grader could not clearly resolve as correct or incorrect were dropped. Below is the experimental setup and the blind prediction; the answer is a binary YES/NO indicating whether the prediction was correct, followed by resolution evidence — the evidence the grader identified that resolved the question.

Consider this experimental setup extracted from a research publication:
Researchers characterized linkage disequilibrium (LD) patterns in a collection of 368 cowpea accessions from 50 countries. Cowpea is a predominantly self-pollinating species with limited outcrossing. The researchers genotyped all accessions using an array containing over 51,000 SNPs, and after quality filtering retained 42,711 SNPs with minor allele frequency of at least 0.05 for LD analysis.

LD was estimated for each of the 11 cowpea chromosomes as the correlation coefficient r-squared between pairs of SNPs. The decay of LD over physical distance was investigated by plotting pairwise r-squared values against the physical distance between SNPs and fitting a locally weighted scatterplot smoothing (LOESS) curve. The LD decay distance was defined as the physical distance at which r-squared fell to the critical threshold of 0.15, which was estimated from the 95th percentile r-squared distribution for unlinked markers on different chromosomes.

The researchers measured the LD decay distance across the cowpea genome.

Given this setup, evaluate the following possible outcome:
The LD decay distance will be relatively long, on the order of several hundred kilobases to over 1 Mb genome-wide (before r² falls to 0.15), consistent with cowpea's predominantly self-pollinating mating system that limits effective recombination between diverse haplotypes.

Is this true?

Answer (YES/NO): YES